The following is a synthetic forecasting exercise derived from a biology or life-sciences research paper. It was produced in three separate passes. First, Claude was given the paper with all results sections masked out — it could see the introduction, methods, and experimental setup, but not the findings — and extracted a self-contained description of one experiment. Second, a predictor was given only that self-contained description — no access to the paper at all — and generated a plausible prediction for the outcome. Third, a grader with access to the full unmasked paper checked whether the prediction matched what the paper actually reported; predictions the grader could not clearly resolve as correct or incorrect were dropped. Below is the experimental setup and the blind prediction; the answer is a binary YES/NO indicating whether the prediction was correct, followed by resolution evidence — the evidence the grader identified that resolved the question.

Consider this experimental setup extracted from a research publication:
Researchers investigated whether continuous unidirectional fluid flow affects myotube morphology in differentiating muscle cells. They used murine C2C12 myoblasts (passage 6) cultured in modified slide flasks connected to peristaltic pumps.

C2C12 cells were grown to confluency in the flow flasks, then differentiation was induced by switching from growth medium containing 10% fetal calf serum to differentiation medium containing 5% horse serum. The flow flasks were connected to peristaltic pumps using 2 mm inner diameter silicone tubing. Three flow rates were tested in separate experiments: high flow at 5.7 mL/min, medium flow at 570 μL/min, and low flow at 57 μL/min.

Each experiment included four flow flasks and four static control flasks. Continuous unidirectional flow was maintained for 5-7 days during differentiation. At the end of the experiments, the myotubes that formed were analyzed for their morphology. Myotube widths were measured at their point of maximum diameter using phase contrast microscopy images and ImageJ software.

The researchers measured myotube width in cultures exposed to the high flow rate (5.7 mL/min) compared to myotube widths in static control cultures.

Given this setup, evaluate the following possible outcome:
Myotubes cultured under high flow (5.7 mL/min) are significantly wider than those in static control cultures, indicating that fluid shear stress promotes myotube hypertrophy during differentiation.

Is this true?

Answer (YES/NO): NO